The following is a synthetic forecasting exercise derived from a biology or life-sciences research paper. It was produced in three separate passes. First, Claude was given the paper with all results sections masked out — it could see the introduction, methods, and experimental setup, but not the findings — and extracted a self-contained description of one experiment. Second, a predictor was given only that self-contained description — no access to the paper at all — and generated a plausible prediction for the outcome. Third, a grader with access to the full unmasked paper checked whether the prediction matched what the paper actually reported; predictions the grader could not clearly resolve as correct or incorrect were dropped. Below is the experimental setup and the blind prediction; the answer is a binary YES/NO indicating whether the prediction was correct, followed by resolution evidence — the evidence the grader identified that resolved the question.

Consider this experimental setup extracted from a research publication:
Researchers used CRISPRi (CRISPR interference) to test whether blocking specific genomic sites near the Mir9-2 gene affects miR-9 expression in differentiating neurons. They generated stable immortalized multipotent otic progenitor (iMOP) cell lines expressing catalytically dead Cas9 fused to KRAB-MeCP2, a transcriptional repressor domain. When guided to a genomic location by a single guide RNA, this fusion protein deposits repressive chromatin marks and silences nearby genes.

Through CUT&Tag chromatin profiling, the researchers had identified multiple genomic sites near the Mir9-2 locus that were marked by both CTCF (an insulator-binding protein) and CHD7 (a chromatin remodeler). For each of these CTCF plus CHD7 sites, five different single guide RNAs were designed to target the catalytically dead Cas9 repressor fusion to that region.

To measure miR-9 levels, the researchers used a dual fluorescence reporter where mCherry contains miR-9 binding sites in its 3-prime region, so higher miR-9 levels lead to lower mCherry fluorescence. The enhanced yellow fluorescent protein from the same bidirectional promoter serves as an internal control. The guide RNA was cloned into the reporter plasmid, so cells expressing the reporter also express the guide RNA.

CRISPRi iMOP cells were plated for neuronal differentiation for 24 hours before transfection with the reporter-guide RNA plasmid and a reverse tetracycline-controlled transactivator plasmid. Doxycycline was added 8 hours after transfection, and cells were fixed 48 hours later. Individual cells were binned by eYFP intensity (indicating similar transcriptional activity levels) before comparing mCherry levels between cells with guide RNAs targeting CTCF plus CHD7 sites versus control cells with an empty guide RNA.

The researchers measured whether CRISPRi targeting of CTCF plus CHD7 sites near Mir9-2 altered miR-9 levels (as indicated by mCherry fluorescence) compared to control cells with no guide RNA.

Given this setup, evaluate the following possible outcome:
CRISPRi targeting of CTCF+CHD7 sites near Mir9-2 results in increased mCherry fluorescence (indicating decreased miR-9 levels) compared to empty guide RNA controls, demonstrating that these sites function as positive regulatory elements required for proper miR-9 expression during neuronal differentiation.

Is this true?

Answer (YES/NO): NO